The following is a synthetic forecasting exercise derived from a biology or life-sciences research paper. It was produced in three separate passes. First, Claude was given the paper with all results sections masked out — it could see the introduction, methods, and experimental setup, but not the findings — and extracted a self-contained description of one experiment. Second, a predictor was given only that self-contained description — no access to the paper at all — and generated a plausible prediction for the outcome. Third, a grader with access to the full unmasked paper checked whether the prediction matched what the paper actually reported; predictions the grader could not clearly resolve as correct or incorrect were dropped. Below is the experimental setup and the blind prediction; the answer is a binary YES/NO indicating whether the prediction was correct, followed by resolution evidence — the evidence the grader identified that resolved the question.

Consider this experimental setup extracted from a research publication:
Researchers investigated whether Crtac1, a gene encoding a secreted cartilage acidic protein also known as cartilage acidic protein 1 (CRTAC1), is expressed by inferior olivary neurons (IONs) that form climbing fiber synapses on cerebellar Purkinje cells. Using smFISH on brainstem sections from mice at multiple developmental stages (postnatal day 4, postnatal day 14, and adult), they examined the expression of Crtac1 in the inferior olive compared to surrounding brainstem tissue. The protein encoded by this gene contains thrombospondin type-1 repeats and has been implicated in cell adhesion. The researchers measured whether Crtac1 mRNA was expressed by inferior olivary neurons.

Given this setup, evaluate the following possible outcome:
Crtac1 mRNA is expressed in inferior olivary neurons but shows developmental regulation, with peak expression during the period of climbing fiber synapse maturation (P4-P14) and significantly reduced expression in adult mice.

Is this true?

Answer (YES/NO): NO